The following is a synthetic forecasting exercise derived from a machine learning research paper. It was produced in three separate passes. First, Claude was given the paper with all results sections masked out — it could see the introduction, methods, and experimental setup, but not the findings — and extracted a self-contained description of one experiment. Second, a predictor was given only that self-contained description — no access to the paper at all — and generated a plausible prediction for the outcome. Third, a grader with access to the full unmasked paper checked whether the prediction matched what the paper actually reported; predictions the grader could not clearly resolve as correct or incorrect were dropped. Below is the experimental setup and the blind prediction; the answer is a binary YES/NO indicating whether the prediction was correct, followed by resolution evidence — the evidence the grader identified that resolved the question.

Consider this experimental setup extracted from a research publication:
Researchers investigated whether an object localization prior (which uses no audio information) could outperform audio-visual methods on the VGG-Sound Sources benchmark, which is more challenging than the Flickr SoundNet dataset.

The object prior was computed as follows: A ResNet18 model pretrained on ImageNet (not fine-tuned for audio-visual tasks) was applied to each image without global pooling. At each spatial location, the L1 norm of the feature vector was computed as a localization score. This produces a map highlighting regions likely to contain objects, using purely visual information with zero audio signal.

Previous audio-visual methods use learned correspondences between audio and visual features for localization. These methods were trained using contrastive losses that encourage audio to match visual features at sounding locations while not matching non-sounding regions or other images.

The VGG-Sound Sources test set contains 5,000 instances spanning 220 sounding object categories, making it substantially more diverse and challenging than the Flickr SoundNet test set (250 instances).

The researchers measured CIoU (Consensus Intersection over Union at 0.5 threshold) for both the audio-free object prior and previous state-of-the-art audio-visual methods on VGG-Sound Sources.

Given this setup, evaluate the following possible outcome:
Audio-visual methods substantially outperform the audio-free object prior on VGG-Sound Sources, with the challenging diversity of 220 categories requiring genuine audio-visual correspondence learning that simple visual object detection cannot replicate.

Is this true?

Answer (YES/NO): NO